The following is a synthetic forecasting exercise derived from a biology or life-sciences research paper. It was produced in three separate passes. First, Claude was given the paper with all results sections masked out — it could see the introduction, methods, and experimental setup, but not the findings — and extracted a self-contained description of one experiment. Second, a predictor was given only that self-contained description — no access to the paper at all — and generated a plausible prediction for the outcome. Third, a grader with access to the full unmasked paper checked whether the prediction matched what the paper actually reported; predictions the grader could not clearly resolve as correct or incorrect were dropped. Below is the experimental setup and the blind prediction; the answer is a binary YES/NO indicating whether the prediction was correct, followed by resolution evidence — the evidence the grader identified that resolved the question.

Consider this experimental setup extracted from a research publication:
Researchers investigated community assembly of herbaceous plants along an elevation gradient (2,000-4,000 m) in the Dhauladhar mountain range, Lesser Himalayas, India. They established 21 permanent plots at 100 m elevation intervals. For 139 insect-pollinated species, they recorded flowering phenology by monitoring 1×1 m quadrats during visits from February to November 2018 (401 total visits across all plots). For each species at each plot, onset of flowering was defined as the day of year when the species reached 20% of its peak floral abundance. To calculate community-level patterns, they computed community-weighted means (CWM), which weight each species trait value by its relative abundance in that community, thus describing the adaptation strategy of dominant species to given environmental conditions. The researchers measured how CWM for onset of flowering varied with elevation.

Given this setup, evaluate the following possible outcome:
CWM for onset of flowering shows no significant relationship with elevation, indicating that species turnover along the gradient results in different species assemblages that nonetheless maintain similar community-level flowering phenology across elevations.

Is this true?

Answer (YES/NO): NO